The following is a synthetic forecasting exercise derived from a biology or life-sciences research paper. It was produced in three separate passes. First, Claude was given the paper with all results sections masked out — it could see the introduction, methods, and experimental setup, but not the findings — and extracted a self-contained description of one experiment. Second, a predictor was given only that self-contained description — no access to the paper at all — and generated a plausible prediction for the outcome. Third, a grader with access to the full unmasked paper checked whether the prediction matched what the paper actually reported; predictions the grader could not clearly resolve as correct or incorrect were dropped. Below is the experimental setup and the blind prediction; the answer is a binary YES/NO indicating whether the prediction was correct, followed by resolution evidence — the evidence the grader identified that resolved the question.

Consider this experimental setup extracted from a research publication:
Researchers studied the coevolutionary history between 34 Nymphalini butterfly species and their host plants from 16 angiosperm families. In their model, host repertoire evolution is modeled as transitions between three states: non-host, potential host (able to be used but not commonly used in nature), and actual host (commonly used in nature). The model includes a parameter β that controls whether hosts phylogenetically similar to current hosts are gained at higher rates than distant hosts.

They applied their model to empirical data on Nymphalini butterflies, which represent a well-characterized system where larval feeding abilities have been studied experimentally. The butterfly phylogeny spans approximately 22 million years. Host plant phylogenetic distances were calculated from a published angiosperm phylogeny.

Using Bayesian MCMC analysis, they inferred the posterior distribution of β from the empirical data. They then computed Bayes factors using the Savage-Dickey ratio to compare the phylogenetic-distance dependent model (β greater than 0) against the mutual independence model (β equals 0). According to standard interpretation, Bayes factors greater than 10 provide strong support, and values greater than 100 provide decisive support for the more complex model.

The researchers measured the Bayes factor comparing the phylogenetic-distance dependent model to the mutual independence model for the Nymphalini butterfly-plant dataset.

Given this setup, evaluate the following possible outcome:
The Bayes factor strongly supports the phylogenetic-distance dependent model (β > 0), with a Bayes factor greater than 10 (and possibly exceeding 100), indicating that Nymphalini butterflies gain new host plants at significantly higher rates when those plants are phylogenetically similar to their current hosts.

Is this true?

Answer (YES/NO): NO